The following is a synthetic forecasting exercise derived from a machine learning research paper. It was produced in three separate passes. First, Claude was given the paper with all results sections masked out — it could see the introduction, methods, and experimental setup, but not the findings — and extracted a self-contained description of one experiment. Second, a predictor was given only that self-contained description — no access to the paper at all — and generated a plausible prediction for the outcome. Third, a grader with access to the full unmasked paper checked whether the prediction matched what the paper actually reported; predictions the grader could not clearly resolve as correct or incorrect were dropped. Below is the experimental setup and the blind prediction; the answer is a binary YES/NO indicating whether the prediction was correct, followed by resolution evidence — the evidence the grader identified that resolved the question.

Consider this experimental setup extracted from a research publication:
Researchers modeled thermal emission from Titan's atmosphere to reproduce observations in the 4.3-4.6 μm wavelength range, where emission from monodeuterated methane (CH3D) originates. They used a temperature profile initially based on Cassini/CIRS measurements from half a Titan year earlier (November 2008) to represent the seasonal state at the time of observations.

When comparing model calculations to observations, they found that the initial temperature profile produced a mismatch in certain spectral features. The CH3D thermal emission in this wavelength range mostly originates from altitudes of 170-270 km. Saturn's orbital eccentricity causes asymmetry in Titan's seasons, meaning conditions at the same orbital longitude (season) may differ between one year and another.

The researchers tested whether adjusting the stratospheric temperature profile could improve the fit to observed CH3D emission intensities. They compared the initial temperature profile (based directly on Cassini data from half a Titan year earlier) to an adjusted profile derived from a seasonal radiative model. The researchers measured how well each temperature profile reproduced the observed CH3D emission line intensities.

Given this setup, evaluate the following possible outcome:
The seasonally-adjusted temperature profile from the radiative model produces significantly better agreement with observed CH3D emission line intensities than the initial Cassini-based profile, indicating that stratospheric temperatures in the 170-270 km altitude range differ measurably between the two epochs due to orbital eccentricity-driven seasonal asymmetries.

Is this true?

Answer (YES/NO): YES